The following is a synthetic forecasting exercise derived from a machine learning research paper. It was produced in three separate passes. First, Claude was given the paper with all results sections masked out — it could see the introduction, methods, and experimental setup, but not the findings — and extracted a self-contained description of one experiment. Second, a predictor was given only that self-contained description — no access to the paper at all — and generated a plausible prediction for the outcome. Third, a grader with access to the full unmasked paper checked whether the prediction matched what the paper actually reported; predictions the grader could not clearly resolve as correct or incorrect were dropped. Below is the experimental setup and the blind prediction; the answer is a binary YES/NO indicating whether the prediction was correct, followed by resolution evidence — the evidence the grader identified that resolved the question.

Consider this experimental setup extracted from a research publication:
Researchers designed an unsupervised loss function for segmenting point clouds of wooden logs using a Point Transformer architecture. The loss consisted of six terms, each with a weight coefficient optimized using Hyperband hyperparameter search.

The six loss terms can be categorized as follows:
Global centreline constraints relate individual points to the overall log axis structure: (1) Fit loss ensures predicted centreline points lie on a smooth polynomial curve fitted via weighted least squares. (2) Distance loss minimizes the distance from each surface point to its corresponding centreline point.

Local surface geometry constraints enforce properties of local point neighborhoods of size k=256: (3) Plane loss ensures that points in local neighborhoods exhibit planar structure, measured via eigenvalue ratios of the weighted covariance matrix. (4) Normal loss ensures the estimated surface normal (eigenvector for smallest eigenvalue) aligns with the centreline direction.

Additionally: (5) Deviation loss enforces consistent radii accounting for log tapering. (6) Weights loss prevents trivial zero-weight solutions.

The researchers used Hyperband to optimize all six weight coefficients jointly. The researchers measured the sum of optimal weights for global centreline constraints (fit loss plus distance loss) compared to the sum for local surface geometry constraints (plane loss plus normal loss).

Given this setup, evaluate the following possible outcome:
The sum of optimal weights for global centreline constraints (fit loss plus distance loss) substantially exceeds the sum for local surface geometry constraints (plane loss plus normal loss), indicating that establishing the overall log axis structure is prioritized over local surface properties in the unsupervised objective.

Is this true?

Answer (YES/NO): YES